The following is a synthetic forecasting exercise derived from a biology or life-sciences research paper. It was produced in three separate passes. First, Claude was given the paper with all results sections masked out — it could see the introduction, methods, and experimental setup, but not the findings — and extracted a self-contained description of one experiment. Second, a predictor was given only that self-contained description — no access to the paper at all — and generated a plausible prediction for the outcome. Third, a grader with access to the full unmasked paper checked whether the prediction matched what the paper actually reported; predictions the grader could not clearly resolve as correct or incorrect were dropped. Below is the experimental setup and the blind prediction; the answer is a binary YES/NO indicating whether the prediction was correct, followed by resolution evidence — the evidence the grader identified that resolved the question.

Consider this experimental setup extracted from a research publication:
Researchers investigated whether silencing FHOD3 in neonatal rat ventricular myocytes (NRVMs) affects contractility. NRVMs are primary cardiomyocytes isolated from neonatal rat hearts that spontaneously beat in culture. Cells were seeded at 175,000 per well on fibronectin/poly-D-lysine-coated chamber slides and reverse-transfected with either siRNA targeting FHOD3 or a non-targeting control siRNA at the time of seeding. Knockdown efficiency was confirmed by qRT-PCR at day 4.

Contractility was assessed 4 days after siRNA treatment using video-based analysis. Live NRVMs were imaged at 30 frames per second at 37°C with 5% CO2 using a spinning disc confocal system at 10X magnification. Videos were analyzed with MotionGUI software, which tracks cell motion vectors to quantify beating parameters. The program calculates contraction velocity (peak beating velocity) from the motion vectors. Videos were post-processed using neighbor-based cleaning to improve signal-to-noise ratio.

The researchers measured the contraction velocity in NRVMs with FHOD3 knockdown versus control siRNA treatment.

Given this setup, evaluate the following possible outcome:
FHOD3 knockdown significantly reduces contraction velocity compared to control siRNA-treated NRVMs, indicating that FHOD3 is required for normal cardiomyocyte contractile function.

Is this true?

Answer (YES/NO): YES